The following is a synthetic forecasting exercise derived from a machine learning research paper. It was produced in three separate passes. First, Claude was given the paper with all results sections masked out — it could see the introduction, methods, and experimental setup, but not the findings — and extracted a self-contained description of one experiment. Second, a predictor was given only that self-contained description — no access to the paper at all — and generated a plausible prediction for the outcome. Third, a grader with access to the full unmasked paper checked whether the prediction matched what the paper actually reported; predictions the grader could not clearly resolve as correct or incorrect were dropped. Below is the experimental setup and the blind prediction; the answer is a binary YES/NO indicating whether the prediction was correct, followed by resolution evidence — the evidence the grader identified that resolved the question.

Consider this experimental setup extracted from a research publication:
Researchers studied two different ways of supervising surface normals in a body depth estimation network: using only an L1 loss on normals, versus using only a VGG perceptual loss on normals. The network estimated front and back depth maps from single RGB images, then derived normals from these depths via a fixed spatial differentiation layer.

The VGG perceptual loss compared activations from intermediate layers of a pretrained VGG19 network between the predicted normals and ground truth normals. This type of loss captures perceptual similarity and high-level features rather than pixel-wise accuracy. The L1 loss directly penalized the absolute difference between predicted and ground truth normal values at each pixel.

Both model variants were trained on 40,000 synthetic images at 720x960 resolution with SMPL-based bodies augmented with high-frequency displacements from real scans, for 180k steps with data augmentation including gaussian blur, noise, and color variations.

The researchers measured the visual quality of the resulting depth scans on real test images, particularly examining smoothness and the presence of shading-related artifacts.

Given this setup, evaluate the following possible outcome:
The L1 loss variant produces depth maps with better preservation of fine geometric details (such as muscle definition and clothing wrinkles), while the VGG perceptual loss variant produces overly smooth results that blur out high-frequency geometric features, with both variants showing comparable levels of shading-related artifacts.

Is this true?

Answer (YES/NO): NO